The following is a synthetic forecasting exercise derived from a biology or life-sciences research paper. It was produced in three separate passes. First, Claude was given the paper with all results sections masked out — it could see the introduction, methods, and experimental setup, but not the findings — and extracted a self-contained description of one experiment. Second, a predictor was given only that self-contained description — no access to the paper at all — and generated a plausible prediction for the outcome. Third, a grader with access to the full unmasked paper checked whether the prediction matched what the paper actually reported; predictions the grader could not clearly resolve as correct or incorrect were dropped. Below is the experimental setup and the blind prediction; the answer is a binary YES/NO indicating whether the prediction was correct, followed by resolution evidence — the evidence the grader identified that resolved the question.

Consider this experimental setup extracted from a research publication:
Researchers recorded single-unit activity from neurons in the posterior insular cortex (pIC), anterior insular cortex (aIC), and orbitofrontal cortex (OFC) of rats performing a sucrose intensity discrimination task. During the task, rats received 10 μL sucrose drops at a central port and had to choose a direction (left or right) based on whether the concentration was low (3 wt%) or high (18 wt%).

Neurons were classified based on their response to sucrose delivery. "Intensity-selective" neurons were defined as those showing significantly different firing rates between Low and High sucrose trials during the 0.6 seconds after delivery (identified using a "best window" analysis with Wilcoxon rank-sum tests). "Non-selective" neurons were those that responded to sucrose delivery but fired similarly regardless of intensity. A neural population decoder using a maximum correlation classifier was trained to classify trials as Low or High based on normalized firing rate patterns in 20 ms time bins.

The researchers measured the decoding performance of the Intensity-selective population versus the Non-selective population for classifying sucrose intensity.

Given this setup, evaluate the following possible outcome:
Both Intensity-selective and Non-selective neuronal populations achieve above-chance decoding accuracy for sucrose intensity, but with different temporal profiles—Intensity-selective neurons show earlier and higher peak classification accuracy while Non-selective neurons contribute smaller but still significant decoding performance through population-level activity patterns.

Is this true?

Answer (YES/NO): NO